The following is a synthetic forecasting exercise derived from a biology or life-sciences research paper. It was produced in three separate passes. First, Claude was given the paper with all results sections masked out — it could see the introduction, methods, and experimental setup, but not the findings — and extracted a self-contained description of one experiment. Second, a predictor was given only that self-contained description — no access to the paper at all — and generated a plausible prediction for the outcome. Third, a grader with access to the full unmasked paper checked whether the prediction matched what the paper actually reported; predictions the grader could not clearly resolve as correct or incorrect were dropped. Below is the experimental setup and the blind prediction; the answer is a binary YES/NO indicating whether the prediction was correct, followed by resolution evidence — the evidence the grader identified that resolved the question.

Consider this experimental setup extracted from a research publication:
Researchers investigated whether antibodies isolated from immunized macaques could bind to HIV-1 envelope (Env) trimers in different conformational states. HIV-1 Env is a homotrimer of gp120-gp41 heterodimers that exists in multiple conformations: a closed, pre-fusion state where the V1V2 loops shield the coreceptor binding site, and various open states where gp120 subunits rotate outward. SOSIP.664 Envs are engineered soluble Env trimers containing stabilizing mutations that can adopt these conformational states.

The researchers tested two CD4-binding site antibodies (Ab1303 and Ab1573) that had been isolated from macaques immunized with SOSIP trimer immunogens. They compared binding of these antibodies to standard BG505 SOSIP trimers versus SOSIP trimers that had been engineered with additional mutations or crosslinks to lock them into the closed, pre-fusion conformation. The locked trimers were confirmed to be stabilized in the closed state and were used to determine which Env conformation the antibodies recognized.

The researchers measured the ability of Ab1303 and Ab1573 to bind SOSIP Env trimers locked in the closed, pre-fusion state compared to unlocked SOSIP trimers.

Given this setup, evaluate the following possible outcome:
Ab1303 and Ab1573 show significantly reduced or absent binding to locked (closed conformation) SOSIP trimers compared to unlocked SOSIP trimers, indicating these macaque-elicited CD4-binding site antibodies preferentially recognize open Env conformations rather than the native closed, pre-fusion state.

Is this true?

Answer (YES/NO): YES